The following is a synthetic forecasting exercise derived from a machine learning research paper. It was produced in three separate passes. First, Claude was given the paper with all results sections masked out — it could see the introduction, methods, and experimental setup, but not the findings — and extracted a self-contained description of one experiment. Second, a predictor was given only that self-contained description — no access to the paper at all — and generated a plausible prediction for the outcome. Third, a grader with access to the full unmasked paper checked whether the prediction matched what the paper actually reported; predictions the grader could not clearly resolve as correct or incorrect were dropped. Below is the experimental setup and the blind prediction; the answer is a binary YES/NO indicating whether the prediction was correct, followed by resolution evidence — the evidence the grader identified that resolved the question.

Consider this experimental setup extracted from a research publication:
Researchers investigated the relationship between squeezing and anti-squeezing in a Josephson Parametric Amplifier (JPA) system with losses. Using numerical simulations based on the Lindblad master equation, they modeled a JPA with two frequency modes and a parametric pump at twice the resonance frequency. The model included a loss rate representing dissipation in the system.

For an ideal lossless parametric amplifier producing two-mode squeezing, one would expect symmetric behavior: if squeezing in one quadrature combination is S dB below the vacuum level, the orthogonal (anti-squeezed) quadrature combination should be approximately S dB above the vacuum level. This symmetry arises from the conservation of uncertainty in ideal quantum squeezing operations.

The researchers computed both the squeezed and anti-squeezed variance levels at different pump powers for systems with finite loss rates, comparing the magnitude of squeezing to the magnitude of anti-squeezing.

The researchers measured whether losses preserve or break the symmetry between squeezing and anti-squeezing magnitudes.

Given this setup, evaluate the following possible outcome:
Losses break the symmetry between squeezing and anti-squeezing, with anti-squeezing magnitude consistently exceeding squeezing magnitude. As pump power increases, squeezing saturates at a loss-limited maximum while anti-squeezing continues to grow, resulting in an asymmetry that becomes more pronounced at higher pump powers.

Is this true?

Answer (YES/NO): NO